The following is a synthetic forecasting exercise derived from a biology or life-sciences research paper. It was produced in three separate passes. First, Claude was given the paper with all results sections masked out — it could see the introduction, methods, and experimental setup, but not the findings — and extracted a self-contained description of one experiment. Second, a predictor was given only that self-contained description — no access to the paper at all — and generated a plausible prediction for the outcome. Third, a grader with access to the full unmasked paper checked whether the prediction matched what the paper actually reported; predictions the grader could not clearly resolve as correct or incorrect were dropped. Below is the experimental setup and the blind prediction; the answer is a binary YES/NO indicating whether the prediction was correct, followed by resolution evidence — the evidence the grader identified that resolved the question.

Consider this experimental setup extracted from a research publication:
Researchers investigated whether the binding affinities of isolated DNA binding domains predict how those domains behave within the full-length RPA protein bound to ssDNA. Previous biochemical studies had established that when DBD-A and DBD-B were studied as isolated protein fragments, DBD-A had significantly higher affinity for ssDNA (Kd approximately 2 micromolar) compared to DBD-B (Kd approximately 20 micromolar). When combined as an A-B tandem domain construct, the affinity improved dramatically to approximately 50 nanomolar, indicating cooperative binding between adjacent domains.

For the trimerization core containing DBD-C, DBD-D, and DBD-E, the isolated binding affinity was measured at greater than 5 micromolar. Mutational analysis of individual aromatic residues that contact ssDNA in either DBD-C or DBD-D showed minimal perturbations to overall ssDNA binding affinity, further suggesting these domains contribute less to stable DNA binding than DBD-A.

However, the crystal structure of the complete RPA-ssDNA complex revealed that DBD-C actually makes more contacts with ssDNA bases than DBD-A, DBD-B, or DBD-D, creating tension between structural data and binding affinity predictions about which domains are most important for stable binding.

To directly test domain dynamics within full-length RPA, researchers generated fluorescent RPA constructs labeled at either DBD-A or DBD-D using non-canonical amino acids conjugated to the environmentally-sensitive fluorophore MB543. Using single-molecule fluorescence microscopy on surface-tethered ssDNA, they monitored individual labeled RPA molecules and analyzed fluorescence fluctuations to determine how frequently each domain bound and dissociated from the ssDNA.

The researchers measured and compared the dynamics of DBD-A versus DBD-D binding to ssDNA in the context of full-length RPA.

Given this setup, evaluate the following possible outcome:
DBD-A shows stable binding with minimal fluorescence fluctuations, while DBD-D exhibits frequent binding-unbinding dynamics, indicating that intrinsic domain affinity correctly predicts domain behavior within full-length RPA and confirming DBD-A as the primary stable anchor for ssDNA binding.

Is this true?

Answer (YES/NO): NO